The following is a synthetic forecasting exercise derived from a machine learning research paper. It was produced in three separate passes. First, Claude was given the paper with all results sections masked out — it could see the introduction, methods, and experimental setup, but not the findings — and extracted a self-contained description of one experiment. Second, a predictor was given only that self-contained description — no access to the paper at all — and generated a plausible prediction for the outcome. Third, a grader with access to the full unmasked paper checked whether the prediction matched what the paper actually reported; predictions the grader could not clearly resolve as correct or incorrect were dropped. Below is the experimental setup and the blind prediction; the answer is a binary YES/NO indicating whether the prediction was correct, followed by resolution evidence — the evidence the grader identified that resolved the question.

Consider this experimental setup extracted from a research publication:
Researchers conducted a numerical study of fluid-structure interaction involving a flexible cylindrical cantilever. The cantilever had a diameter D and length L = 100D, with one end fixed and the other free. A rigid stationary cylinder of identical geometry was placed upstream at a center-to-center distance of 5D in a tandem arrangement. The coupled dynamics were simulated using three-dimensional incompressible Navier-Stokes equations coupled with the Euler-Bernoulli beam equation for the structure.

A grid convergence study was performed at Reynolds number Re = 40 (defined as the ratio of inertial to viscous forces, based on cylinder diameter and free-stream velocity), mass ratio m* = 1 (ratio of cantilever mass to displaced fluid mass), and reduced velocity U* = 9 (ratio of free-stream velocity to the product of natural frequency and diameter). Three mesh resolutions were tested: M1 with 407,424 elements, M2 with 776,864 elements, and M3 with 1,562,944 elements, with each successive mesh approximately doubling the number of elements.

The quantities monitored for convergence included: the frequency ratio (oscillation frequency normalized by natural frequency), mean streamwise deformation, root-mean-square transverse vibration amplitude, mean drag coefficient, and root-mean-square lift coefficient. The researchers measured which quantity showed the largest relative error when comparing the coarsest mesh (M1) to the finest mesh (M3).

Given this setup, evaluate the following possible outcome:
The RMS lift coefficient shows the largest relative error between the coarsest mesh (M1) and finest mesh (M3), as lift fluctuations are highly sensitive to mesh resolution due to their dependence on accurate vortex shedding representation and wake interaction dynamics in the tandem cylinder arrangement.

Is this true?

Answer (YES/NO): YES